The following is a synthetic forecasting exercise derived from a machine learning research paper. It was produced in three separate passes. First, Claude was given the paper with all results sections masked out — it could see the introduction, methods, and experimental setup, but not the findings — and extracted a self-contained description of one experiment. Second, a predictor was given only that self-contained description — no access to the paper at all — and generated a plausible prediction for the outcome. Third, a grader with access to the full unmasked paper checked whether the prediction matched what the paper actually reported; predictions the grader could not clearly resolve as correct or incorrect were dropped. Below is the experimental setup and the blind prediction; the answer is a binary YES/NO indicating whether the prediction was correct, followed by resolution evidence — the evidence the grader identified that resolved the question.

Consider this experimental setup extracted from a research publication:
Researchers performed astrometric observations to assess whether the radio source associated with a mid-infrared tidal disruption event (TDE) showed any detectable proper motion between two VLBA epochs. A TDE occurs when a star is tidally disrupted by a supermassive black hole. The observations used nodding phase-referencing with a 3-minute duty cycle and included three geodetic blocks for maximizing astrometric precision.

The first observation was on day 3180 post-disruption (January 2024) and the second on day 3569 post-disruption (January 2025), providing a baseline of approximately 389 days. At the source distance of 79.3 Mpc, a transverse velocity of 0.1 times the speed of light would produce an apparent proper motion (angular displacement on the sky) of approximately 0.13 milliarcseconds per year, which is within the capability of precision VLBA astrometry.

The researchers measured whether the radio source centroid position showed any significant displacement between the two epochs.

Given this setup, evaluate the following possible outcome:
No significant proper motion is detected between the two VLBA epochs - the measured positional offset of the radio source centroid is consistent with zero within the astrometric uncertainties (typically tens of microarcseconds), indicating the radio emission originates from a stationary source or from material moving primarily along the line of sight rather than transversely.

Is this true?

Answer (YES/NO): NO